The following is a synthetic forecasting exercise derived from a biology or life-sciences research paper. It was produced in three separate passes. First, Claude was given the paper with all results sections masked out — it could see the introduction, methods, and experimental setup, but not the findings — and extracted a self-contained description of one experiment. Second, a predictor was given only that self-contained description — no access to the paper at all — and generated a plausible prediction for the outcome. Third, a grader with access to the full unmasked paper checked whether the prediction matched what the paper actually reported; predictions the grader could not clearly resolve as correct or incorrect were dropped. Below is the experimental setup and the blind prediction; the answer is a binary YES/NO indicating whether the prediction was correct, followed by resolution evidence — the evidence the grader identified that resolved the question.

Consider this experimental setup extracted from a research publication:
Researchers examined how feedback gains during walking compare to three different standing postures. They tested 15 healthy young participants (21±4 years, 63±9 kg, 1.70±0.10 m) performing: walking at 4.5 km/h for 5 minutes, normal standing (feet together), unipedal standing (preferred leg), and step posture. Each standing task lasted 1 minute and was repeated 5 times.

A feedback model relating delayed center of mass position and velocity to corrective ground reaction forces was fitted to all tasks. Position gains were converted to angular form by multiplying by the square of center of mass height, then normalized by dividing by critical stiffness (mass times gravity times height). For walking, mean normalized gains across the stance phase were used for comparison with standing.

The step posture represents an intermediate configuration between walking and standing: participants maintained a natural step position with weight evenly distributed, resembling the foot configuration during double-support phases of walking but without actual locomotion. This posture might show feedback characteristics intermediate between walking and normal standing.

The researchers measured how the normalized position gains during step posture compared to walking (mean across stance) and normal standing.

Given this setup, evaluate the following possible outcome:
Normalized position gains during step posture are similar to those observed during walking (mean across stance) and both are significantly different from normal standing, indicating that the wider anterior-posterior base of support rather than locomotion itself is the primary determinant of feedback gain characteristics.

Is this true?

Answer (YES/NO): NO